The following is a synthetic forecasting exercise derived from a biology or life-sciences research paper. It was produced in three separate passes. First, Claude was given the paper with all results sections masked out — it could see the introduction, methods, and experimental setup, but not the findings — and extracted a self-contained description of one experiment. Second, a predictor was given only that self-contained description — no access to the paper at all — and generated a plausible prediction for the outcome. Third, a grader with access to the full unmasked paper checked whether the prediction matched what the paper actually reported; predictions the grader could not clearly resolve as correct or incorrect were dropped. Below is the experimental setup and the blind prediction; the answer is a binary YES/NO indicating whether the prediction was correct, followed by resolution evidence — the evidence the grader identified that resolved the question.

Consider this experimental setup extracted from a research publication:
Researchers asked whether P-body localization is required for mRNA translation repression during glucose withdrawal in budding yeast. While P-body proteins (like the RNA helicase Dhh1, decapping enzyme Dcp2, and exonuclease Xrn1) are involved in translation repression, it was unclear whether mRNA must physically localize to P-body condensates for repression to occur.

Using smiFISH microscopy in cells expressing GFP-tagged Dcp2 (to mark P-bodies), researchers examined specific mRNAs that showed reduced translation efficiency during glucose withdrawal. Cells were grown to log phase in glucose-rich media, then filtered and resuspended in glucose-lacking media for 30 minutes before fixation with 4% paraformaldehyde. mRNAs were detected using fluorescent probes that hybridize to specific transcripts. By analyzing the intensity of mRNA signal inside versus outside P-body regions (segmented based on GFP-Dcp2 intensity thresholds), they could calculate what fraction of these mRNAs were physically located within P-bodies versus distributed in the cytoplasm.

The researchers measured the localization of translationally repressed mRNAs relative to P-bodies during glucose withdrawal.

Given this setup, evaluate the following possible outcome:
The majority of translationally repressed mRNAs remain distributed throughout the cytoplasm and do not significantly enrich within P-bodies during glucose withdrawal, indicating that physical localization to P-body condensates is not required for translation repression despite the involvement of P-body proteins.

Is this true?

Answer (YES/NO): YES